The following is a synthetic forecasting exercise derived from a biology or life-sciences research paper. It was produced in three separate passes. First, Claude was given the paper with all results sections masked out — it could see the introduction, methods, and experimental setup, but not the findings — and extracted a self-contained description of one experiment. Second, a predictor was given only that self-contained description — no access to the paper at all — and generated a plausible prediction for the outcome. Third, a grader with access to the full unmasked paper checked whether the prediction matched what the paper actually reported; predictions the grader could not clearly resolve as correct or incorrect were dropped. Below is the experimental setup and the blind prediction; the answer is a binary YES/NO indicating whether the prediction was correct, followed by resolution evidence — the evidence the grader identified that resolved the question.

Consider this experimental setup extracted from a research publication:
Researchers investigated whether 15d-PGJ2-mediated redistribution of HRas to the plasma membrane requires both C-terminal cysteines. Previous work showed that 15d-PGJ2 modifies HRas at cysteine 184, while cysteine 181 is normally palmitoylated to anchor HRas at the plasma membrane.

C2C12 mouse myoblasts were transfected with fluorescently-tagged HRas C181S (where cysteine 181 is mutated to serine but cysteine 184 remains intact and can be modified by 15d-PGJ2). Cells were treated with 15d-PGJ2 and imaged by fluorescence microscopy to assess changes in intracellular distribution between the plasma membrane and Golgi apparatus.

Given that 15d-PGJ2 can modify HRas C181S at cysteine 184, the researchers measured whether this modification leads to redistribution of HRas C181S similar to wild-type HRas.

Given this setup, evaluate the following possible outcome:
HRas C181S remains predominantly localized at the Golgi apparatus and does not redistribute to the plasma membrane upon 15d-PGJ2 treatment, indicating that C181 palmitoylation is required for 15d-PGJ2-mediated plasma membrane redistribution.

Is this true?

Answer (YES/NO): YES